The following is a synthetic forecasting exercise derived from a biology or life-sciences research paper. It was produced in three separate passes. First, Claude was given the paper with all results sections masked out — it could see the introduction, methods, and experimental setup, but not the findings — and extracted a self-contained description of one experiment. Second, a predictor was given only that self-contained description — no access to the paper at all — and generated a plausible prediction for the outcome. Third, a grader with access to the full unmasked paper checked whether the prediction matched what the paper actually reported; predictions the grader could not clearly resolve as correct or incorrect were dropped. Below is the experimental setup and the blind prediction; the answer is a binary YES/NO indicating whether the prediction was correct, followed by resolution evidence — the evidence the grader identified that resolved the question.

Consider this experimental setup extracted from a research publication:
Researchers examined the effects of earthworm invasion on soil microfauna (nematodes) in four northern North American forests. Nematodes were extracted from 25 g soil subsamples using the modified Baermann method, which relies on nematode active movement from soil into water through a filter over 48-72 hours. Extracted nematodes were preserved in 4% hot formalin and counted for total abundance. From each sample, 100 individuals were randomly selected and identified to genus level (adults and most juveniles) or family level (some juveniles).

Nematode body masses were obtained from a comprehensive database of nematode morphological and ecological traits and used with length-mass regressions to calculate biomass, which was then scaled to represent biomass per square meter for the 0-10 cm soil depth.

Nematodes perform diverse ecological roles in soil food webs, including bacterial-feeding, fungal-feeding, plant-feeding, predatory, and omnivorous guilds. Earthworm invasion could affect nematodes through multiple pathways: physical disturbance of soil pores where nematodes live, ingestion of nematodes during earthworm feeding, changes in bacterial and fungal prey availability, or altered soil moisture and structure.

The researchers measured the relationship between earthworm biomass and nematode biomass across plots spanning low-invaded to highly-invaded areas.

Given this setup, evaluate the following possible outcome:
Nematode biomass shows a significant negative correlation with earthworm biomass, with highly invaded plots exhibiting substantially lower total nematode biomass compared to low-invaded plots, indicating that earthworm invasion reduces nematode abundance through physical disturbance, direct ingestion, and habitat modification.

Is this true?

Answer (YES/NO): NO